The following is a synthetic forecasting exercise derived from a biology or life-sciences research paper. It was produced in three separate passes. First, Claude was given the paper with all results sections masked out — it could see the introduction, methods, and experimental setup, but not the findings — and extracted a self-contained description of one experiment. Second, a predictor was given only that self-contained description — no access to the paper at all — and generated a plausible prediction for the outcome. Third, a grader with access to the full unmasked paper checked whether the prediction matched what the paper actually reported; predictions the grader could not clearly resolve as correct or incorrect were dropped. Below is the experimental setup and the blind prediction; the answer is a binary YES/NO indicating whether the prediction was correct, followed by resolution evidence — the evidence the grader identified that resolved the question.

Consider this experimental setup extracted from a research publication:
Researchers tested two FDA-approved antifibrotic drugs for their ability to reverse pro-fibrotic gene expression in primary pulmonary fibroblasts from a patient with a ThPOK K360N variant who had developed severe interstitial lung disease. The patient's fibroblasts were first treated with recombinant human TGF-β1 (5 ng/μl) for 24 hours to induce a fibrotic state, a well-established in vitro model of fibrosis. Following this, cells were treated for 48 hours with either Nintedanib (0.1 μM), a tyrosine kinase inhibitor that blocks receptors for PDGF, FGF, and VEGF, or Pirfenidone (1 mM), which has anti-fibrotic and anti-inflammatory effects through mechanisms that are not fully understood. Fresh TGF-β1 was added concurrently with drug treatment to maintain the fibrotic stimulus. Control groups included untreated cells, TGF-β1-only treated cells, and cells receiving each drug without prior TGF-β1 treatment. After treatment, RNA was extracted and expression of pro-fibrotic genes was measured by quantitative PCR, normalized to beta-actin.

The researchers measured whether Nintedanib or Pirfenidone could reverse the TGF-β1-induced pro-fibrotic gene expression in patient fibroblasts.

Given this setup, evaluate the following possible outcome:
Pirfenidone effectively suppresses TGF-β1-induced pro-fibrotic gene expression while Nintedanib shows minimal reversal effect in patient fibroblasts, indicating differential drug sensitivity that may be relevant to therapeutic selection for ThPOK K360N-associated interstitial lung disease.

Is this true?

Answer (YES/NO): YES